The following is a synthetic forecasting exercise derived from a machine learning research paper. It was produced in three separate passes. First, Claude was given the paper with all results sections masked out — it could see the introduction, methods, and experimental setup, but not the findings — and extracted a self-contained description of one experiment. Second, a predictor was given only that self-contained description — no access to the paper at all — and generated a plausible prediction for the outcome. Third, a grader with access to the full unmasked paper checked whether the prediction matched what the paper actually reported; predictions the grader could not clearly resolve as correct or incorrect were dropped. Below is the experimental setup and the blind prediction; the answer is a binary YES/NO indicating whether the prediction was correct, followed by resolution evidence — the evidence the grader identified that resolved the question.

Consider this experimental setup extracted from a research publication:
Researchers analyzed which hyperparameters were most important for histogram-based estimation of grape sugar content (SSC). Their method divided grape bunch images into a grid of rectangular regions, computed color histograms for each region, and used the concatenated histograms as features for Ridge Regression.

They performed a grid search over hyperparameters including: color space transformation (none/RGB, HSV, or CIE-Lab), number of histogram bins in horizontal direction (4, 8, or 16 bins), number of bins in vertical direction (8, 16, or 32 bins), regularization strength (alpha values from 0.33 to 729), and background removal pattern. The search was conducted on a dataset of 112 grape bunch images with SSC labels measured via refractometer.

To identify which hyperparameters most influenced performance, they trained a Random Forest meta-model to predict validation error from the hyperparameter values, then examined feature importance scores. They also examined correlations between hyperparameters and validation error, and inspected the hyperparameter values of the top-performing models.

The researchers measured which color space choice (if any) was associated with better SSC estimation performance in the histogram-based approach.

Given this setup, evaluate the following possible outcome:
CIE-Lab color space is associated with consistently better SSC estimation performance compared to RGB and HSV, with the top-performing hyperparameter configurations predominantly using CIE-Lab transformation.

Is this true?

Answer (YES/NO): NO